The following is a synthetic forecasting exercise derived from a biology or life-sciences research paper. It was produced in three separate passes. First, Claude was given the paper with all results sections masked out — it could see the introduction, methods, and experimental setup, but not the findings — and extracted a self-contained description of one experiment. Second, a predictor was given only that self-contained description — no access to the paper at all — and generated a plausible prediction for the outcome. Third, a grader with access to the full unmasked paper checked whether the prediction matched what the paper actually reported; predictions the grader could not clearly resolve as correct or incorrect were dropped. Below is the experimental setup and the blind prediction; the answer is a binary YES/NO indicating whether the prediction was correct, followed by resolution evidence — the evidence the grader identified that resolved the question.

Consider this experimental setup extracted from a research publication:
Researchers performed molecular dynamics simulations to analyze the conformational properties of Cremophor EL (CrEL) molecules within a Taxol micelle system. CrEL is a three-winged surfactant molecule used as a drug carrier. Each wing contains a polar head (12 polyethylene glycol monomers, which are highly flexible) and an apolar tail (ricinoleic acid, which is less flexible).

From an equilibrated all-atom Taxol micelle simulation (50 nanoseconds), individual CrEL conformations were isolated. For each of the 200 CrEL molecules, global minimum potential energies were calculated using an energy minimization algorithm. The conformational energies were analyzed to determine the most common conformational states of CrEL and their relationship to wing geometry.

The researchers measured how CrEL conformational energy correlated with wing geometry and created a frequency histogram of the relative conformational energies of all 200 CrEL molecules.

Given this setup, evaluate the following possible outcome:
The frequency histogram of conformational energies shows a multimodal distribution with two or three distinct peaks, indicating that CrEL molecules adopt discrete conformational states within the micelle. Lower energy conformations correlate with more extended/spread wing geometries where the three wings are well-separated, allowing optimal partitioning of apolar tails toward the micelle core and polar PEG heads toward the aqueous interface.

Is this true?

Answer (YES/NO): NO